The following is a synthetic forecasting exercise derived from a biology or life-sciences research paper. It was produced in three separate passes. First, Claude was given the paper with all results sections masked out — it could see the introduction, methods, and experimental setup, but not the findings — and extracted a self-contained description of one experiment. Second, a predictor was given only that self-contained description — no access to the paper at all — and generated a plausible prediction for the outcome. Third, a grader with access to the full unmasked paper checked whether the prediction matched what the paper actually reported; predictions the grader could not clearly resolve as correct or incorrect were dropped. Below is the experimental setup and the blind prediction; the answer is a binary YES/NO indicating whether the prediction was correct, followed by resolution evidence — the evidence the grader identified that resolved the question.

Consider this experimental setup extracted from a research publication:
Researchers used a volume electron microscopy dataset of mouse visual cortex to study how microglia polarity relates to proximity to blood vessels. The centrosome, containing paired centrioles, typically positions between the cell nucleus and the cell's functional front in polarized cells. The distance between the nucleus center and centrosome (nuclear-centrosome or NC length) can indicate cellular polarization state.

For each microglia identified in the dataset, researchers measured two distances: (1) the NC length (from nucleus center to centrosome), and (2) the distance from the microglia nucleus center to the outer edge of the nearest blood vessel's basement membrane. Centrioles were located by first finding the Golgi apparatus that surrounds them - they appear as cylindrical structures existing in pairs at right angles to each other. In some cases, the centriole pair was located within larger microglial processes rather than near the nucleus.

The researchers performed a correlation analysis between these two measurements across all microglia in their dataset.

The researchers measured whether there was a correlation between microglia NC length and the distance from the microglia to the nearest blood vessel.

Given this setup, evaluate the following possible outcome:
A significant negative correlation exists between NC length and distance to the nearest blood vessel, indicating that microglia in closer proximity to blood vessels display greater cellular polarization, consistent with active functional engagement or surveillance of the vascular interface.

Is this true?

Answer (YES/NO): NO